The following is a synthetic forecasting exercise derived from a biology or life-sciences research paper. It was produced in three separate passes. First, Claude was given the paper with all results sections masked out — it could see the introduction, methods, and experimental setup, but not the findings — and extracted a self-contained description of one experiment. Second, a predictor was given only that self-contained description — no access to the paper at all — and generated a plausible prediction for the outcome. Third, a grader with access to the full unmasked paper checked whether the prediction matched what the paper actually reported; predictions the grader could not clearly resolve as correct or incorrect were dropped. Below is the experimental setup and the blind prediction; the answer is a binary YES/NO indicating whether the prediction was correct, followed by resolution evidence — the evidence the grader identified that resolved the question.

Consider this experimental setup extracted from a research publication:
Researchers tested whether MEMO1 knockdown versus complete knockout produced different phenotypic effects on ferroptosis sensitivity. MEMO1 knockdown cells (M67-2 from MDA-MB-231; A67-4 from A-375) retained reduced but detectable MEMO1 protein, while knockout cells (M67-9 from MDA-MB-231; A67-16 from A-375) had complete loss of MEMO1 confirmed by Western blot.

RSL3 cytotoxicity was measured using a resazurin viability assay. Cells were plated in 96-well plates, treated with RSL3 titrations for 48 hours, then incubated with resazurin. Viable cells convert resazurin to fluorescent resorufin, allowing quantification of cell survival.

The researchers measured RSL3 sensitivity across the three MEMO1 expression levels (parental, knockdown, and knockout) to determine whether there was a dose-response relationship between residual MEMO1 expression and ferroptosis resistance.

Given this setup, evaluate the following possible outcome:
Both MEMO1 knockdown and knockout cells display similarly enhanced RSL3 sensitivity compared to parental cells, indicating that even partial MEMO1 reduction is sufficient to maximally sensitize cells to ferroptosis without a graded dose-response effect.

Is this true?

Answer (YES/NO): NO